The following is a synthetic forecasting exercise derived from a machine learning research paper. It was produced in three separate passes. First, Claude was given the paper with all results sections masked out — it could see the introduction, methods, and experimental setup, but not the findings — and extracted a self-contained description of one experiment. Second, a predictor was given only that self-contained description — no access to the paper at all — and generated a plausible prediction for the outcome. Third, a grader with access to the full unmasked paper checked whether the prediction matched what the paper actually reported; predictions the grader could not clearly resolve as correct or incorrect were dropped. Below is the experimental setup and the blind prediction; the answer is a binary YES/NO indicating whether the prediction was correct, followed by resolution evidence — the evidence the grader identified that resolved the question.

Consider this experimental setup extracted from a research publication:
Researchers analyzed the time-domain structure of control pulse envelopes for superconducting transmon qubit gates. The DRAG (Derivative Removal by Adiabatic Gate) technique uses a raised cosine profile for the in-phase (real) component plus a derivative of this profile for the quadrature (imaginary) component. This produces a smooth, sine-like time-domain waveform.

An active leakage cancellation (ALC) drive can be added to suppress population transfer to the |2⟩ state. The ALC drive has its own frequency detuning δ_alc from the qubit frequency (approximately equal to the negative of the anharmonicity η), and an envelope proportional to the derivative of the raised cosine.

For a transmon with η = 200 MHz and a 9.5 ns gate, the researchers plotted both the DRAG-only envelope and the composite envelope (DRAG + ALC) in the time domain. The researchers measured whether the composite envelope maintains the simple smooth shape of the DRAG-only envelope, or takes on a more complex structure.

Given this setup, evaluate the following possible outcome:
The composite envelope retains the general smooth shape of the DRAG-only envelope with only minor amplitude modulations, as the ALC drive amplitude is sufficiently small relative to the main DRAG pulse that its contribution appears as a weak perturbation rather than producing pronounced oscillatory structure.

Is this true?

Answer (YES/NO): NO